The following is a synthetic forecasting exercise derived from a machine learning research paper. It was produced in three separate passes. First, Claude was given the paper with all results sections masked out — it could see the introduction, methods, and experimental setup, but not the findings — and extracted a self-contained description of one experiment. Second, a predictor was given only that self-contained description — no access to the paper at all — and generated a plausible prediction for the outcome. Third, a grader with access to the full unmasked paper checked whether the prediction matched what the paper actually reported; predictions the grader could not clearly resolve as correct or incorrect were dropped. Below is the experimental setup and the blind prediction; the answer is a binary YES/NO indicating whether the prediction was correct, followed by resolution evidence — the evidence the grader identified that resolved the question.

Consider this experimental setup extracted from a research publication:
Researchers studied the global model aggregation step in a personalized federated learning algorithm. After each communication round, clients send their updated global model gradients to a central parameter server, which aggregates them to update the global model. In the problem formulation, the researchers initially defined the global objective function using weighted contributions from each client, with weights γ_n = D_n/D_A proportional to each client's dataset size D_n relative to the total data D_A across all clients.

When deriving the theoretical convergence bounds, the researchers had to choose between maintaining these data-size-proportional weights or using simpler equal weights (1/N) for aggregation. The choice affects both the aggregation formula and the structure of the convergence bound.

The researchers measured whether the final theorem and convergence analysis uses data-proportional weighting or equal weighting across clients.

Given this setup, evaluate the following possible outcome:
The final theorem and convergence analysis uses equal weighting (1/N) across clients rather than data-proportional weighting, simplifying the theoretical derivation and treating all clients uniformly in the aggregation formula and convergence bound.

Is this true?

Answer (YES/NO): YES